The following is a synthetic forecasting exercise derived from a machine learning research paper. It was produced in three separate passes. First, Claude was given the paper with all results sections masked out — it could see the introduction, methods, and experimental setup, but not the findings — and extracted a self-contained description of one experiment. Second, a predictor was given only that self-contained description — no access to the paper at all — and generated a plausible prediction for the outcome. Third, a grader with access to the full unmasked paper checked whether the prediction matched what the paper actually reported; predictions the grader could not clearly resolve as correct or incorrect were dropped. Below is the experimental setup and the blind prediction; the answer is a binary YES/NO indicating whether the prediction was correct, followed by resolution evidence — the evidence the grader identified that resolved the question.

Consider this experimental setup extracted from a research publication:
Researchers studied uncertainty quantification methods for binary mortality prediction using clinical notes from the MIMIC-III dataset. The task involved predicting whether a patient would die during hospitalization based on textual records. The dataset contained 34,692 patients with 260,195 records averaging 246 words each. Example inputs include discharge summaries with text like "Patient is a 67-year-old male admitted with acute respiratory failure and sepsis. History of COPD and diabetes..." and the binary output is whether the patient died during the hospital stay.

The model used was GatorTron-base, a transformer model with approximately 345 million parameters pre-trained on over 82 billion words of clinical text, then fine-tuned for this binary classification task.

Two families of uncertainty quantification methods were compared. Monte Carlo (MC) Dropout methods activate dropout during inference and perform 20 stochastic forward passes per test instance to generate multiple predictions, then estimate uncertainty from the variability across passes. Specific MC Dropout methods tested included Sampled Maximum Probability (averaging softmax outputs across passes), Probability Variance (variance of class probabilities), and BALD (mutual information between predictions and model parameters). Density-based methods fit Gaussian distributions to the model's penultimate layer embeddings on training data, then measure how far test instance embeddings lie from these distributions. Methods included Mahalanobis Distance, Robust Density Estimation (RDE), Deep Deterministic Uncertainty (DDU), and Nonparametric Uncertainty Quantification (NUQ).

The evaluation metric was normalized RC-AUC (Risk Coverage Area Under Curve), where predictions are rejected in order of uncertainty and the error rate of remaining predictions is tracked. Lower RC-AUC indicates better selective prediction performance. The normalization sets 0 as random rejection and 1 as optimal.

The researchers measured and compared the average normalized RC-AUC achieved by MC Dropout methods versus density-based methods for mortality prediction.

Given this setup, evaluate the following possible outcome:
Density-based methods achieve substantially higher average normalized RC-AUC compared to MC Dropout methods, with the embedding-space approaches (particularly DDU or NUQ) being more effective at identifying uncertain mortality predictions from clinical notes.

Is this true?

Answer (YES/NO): NO